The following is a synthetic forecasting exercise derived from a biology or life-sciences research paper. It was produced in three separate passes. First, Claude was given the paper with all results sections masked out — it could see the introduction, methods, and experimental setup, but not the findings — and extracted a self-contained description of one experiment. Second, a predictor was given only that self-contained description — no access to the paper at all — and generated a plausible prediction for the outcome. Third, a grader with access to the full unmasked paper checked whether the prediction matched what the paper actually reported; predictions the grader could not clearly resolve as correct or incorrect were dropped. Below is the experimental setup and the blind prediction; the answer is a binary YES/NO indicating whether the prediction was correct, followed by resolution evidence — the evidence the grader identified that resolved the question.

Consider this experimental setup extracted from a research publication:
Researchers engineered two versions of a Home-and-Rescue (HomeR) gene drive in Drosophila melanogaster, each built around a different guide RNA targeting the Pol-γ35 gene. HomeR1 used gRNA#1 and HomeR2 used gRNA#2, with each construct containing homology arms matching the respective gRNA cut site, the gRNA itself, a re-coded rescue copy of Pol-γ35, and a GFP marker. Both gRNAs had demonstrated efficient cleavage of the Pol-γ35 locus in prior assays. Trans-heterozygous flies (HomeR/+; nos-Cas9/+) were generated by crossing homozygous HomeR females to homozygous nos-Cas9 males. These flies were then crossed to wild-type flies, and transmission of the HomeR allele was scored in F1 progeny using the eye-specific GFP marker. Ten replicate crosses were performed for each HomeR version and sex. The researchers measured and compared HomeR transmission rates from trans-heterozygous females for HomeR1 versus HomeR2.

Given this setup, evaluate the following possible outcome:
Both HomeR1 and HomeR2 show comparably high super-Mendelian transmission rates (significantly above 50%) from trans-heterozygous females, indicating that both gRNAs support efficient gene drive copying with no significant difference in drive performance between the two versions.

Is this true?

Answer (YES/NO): NO